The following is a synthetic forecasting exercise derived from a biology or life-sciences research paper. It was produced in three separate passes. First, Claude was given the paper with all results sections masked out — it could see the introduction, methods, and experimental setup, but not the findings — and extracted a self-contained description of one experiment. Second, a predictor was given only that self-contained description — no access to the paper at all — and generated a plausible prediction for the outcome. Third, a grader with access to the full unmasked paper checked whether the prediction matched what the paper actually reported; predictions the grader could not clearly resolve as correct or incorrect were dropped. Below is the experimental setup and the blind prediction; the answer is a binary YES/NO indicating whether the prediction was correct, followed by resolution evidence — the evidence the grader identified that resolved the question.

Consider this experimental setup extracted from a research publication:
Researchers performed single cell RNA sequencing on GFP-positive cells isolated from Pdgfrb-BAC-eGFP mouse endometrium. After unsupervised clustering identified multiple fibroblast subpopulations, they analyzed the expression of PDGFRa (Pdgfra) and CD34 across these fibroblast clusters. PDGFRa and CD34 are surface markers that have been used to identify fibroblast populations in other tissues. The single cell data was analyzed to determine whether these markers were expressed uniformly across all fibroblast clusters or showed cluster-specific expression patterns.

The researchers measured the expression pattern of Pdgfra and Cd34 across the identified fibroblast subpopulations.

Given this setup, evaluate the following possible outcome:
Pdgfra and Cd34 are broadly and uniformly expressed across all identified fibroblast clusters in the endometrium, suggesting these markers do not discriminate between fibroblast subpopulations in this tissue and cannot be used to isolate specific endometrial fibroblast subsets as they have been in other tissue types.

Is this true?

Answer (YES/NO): YES